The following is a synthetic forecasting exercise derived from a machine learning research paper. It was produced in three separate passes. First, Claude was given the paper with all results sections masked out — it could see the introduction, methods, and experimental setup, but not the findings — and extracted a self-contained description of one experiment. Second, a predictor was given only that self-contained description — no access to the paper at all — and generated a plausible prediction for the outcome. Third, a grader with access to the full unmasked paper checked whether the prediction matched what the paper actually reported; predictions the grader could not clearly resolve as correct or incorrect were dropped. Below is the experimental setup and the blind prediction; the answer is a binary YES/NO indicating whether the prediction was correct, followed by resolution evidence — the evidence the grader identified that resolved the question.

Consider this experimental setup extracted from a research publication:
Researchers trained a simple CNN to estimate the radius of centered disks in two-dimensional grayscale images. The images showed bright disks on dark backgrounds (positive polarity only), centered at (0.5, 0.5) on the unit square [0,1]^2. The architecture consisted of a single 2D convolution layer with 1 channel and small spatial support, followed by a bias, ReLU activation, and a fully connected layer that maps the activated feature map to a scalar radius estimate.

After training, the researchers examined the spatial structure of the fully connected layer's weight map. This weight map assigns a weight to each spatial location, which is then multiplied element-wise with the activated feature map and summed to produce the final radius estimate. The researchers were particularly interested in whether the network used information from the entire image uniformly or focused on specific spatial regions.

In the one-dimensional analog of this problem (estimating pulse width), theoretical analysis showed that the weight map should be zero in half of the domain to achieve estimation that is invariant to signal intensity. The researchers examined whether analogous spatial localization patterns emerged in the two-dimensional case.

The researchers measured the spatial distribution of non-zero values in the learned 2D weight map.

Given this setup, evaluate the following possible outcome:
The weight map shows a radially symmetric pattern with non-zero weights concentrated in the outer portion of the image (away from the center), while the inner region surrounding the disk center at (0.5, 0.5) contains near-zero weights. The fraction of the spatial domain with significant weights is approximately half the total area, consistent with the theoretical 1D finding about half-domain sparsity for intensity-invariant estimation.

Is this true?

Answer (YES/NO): NO